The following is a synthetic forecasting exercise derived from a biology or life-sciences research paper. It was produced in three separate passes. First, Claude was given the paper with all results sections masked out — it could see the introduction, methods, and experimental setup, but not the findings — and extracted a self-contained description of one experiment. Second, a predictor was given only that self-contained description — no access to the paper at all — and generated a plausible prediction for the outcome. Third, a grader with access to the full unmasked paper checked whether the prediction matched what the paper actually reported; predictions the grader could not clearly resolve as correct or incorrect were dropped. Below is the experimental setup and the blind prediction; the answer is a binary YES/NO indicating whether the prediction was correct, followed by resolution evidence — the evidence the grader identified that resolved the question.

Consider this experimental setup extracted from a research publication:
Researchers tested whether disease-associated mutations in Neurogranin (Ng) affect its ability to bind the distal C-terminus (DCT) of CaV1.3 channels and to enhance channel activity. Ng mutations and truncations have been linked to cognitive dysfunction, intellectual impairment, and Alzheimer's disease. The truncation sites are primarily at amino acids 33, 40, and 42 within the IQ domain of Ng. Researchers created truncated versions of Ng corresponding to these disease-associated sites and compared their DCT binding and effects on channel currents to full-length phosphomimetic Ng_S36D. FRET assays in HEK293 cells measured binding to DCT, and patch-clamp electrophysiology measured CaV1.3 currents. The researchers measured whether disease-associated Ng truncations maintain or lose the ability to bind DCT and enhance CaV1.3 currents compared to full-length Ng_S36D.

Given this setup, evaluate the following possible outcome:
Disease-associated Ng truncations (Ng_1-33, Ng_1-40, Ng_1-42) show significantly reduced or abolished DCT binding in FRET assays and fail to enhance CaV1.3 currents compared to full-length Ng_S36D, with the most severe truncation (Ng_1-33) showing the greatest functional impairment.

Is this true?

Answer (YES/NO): NO